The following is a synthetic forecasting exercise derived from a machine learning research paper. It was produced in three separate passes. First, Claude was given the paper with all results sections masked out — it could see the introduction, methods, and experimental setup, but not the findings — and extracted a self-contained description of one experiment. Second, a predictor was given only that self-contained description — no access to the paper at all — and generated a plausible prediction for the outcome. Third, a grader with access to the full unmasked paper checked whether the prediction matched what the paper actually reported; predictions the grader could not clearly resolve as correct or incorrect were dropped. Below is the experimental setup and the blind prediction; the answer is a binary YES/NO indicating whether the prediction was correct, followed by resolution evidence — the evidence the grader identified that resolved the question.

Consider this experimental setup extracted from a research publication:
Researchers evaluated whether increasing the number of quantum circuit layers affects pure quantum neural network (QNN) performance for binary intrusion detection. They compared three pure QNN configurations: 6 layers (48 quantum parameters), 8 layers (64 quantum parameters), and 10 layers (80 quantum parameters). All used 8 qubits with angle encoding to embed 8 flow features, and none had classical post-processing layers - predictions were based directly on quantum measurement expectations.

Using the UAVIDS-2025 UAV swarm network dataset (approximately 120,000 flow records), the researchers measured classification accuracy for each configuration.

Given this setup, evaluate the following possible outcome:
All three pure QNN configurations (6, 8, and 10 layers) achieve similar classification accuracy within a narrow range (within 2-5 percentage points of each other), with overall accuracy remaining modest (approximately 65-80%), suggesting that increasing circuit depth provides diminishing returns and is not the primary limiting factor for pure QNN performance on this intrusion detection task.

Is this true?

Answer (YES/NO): NO